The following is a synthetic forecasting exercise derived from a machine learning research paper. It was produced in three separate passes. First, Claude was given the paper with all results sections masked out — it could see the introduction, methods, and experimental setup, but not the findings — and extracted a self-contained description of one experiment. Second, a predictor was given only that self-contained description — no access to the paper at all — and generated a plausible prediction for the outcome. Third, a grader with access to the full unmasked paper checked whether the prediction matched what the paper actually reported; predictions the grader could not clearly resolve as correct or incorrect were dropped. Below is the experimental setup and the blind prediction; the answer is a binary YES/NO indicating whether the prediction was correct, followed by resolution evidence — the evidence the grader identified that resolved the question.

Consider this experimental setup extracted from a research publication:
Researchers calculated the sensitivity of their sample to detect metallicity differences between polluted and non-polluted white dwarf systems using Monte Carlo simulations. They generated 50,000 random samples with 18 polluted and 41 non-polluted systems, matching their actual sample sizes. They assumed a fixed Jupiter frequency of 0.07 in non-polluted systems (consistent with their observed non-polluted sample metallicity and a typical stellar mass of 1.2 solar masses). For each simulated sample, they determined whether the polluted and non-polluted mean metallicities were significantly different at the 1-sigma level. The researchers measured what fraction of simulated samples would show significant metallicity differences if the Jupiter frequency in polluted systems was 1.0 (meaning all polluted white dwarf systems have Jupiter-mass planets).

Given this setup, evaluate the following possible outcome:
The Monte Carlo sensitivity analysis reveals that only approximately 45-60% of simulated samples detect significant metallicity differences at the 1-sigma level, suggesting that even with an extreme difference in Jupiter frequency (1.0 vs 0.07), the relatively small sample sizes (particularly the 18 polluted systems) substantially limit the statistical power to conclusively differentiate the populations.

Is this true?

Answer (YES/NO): NO